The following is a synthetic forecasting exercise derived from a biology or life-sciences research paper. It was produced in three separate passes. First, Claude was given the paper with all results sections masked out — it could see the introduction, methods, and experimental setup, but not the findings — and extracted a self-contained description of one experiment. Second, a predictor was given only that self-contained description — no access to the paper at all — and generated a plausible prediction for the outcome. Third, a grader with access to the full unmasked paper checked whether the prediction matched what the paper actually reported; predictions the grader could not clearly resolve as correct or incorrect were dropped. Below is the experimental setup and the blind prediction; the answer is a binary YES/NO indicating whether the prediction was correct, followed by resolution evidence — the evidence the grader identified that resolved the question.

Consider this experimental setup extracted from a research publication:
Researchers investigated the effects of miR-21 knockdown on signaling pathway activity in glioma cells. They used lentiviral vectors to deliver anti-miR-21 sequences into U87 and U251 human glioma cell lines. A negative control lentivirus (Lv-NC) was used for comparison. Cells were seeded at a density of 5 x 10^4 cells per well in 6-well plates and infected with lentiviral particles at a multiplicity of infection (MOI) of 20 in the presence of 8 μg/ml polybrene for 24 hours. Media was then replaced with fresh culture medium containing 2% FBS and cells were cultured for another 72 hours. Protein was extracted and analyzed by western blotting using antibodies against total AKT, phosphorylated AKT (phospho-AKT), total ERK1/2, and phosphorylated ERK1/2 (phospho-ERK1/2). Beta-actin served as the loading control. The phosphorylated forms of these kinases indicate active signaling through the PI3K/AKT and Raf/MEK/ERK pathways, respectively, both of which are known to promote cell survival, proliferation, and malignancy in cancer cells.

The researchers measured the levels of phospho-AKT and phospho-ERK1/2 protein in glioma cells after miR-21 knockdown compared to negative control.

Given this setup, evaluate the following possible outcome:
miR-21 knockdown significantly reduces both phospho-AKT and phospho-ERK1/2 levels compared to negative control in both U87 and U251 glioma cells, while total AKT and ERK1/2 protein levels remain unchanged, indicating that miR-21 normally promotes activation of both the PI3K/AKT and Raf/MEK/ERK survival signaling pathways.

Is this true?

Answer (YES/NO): YES